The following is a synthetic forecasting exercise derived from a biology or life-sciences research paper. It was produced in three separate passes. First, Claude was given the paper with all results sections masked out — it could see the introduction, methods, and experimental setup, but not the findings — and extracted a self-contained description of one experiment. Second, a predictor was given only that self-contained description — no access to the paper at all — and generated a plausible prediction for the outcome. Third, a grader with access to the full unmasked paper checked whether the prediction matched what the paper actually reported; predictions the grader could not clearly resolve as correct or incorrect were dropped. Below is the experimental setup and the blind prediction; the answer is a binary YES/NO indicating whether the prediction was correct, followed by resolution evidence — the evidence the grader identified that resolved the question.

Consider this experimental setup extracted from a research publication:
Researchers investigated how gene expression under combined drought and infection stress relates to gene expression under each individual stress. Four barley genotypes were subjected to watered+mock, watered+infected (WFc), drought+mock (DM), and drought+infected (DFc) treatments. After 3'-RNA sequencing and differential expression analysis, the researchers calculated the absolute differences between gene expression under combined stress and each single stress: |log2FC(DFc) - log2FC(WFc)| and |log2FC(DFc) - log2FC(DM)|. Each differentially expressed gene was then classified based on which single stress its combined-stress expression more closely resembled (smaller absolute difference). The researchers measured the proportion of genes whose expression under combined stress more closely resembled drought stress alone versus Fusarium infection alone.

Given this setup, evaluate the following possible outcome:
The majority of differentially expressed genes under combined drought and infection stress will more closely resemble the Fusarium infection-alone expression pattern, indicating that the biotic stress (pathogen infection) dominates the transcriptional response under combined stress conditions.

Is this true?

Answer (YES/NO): NO